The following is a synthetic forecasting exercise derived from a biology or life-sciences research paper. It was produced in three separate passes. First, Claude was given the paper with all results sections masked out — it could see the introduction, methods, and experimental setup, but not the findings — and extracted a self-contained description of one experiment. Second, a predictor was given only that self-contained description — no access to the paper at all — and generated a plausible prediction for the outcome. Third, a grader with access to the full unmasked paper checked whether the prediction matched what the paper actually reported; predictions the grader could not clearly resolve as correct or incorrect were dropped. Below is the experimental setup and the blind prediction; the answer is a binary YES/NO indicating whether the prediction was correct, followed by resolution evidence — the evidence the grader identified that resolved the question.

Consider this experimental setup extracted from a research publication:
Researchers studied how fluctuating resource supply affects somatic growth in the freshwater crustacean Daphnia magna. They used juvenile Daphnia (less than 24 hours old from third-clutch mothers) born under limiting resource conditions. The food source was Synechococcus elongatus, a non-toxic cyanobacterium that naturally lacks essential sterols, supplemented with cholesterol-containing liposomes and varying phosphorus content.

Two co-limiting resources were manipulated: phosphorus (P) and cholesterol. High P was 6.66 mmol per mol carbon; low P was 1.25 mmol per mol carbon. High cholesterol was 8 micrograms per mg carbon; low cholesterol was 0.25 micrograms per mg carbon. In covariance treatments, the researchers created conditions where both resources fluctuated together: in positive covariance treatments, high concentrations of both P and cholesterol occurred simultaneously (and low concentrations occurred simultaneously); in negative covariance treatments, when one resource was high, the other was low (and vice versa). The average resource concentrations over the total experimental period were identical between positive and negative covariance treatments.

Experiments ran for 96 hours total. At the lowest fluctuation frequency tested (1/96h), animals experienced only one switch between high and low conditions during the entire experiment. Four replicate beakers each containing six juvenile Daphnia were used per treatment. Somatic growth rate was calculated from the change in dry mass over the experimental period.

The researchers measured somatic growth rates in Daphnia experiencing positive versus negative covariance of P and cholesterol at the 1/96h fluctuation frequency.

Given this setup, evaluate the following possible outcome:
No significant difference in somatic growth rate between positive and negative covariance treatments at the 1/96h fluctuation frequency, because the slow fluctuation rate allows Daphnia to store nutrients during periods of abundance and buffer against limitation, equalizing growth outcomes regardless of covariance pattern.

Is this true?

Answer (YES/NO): NO